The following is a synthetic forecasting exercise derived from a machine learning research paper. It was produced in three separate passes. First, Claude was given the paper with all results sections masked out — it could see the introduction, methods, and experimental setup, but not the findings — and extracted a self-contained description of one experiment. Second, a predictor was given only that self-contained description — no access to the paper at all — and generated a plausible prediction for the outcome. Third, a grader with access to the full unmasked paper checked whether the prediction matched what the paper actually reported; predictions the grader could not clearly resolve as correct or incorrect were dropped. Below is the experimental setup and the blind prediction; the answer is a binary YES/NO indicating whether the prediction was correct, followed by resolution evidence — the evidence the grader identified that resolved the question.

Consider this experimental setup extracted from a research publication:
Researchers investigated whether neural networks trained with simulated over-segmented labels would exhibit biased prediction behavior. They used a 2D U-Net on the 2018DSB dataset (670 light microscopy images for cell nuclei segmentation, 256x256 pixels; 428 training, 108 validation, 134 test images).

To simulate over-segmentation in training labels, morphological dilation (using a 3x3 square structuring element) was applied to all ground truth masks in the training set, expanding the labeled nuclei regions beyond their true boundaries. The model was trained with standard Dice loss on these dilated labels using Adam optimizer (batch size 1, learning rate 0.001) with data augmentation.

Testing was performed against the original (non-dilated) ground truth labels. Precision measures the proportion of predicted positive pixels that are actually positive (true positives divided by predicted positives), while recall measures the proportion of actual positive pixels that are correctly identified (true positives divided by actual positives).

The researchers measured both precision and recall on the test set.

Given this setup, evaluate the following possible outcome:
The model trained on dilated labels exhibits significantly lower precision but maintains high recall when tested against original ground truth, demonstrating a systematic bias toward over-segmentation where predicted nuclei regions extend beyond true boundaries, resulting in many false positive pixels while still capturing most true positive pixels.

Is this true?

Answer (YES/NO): YES